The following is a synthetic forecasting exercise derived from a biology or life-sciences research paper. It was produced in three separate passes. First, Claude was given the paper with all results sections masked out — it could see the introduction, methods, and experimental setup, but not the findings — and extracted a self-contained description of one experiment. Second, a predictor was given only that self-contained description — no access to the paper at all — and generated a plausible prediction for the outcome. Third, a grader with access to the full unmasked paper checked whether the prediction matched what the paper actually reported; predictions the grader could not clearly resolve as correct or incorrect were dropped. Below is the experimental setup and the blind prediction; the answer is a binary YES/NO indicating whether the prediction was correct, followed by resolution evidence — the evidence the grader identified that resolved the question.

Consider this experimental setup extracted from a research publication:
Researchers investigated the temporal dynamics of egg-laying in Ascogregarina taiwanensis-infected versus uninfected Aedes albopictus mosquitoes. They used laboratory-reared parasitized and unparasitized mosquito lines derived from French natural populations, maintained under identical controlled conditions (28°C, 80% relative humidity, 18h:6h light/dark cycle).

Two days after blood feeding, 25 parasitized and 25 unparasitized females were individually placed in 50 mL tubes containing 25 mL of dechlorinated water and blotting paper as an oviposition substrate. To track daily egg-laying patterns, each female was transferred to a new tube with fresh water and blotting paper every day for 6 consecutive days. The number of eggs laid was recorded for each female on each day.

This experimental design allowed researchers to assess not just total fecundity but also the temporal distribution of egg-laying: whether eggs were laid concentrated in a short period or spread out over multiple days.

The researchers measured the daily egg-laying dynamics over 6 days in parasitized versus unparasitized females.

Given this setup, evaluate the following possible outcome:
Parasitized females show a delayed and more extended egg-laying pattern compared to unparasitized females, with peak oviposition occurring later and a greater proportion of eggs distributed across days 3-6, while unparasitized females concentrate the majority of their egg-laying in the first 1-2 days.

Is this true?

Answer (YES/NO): YES